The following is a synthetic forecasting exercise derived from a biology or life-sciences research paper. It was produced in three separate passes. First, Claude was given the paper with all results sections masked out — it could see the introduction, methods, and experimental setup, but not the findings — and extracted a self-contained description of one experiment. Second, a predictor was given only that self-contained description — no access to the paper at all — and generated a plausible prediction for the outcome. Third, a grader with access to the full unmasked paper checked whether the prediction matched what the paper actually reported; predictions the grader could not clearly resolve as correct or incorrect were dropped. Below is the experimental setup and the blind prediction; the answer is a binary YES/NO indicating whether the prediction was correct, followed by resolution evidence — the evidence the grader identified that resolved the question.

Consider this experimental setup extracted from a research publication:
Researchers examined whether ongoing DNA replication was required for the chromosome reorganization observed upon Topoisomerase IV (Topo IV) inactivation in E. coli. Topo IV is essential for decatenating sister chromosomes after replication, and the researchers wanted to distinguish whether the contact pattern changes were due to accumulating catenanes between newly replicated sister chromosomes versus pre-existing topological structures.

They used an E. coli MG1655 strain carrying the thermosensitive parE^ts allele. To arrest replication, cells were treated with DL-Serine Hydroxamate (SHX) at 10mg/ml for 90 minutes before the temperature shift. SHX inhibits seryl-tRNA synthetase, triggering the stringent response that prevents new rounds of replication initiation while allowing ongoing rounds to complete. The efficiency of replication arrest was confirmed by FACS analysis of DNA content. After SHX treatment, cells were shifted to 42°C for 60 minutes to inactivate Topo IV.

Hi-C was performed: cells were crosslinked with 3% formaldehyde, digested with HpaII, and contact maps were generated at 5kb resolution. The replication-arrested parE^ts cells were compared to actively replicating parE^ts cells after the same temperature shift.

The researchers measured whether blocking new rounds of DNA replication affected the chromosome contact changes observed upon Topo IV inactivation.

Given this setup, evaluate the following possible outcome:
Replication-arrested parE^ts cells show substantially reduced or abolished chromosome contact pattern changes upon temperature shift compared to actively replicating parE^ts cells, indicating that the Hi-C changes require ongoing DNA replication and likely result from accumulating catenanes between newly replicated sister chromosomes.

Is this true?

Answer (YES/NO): YES